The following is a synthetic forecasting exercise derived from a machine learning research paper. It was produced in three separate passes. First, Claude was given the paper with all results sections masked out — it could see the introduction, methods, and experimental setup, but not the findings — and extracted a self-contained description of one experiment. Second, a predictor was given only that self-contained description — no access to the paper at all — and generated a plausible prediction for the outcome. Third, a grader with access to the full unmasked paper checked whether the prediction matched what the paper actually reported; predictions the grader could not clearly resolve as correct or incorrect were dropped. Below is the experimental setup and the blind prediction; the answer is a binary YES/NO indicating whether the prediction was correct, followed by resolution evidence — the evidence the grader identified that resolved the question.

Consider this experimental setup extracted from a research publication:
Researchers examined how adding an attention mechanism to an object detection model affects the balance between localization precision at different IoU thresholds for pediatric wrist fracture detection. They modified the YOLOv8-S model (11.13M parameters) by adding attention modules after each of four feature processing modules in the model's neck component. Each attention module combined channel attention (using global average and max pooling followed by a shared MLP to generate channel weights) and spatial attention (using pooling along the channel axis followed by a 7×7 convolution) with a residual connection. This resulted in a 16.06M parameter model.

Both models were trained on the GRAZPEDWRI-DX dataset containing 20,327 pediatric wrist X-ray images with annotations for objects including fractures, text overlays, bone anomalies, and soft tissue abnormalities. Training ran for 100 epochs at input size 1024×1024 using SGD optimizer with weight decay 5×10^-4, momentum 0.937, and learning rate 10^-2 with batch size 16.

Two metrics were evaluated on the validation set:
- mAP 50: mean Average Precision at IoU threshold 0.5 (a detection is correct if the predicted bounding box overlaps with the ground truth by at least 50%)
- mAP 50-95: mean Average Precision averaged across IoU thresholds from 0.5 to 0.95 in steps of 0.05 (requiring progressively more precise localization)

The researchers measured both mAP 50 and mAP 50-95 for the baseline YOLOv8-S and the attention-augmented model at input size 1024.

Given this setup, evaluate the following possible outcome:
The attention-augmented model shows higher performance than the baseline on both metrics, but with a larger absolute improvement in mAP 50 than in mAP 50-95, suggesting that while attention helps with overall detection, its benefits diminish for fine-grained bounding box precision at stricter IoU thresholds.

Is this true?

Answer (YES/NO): NO